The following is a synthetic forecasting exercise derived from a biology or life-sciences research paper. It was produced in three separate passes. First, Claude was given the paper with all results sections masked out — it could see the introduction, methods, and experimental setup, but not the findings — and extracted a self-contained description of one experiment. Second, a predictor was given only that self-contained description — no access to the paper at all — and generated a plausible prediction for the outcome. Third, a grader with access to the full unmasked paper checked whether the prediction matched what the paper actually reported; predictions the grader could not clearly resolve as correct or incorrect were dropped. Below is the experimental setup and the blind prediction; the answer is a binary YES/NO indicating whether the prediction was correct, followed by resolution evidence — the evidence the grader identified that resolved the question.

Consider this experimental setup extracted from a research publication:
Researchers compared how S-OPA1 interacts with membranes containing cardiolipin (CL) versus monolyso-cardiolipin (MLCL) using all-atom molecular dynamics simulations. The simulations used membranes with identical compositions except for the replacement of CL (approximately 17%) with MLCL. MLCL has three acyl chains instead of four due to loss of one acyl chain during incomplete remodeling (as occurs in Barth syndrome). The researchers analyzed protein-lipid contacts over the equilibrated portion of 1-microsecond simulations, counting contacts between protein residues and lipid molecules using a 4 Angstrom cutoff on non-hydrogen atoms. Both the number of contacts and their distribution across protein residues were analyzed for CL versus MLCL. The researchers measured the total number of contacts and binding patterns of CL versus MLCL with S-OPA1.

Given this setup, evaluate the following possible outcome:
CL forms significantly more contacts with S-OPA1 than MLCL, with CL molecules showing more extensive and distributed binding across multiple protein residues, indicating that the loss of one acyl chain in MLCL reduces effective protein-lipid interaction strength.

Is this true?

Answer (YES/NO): NO